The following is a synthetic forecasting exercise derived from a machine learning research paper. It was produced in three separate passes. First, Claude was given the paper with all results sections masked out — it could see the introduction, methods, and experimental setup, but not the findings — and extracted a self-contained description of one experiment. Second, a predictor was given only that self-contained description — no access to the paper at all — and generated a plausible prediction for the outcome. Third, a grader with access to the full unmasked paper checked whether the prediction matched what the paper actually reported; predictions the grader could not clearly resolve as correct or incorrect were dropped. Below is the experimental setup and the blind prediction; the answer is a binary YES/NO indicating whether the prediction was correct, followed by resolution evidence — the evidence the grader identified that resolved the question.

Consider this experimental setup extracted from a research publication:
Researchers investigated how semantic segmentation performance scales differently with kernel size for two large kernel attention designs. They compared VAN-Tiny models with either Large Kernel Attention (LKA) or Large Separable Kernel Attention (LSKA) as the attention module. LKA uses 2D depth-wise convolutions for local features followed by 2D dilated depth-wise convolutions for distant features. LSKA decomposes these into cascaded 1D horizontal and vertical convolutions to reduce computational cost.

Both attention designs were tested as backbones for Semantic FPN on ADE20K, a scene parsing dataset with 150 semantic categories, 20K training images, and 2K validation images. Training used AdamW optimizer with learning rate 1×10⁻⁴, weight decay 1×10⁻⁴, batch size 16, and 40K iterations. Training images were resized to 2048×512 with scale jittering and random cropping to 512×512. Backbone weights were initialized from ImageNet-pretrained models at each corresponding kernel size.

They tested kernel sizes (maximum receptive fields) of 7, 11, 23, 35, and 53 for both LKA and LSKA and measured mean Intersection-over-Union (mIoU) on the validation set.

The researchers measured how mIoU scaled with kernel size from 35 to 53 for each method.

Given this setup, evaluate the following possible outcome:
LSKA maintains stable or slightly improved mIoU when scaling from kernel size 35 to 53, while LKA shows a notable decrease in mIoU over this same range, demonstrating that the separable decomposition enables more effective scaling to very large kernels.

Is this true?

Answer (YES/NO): NO